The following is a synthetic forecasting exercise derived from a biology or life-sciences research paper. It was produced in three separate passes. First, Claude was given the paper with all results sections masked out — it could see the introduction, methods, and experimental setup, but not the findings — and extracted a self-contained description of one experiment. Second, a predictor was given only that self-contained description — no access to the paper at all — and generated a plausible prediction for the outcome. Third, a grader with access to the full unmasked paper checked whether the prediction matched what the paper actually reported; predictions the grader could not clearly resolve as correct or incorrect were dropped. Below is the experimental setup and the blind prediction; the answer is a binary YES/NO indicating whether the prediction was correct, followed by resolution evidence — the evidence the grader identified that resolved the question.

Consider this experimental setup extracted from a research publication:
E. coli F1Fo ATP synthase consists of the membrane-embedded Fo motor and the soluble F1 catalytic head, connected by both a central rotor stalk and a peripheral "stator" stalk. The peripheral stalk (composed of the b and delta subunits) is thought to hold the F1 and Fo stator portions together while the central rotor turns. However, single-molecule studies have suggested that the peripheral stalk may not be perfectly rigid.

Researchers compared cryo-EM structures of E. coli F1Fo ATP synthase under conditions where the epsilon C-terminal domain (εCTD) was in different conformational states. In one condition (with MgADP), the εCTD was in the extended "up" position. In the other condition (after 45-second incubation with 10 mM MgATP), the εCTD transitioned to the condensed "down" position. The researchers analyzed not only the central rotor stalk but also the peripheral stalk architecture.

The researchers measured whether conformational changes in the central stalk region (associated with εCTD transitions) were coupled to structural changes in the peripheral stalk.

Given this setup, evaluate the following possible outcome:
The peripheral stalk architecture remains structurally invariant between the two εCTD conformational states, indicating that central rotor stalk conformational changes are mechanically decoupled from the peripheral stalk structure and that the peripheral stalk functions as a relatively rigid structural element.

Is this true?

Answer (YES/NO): NO